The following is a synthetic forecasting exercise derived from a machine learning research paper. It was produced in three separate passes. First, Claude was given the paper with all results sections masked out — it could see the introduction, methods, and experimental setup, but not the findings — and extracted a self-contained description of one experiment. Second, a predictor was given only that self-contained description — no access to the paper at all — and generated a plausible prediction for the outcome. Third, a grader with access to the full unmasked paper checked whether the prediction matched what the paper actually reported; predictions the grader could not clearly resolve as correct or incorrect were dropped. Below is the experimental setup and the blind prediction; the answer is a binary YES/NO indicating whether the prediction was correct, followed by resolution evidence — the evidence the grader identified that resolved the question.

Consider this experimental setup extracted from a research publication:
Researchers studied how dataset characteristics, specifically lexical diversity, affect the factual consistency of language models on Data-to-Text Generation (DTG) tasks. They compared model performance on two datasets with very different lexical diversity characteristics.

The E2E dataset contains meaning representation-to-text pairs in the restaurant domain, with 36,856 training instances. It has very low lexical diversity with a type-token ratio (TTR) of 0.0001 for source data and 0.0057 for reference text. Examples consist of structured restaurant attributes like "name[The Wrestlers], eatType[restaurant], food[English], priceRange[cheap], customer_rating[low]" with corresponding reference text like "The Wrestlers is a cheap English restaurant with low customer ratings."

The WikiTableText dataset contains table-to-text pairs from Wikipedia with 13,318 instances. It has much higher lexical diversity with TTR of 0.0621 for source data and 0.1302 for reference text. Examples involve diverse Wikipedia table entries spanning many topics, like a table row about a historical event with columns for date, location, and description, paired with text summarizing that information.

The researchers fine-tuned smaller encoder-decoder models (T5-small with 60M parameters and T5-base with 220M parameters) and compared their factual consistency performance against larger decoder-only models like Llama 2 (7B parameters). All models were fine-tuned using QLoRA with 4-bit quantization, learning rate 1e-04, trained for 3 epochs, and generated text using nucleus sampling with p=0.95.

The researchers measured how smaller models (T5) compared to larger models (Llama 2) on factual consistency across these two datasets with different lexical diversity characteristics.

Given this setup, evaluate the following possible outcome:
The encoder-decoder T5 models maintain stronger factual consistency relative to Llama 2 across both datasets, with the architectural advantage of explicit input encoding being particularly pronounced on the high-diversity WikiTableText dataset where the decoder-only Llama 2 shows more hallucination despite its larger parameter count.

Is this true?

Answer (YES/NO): NO